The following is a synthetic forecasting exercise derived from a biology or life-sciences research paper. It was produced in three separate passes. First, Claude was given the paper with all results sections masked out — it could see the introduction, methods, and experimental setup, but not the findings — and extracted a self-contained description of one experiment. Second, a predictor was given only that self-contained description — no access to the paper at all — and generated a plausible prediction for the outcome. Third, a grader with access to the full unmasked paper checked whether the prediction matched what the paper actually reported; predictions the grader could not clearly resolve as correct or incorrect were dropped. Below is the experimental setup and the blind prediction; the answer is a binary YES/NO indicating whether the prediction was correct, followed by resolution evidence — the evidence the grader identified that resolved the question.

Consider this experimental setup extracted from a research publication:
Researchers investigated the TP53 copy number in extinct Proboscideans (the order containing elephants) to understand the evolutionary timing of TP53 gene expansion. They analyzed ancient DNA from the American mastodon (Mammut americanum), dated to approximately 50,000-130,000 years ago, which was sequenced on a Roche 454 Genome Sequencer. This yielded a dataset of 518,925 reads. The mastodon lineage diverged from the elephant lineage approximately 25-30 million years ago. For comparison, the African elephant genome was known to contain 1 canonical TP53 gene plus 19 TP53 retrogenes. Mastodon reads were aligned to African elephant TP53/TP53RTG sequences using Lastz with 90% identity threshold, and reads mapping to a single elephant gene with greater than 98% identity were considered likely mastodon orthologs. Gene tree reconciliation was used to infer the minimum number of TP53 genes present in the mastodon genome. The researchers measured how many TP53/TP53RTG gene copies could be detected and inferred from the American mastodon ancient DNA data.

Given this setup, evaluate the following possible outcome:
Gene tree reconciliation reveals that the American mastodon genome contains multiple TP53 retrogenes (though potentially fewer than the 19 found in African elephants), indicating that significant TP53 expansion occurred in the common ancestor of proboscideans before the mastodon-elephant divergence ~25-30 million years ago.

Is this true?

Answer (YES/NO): NO